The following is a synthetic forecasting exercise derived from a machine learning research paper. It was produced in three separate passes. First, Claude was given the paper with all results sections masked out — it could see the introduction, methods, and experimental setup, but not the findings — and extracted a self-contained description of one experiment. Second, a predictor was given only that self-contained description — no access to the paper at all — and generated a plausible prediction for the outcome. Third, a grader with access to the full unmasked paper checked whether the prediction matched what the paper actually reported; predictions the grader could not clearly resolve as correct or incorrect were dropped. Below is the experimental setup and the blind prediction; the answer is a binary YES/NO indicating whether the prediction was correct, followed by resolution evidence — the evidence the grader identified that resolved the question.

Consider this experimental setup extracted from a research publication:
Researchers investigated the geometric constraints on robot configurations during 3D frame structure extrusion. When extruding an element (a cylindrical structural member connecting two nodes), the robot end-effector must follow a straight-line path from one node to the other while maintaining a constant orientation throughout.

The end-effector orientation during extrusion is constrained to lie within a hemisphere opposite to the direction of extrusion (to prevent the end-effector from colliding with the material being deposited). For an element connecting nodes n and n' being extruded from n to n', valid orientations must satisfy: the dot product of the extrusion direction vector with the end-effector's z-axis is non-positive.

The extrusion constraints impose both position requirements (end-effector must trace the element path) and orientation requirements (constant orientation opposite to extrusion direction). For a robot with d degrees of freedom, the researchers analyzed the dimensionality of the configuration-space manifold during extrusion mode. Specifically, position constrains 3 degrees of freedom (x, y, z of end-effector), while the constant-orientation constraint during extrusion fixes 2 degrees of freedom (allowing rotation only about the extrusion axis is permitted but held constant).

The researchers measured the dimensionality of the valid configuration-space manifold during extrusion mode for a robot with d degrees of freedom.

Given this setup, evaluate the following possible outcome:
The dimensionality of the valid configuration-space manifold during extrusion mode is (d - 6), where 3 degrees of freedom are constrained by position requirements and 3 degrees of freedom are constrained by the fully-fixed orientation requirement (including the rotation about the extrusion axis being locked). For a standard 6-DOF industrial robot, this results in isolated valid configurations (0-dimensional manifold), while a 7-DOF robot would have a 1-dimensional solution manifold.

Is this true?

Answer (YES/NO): NO